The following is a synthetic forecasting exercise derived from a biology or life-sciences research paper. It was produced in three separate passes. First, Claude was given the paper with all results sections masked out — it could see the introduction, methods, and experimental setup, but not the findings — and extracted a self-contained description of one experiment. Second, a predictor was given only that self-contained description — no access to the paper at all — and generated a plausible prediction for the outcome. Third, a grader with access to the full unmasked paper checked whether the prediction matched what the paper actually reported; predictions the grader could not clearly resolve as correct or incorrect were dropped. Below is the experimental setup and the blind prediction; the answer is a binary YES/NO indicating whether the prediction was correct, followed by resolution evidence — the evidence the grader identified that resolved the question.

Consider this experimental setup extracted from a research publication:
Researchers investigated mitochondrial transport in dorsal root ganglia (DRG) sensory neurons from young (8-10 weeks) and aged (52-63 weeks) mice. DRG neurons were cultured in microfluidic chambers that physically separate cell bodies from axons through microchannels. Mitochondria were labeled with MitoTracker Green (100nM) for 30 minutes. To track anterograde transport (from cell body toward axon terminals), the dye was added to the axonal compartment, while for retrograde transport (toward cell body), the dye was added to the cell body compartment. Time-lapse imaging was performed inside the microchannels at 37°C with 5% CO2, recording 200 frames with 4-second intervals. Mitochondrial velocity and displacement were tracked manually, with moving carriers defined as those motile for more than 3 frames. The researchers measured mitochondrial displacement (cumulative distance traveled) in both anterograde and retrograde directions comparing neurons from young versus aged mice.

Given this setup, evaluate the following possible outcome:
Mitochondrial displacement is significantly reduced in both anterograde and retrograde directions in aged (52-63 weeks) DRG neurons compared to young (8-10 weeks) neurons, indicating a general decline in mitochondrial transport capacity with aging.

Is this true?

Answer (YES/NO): NO